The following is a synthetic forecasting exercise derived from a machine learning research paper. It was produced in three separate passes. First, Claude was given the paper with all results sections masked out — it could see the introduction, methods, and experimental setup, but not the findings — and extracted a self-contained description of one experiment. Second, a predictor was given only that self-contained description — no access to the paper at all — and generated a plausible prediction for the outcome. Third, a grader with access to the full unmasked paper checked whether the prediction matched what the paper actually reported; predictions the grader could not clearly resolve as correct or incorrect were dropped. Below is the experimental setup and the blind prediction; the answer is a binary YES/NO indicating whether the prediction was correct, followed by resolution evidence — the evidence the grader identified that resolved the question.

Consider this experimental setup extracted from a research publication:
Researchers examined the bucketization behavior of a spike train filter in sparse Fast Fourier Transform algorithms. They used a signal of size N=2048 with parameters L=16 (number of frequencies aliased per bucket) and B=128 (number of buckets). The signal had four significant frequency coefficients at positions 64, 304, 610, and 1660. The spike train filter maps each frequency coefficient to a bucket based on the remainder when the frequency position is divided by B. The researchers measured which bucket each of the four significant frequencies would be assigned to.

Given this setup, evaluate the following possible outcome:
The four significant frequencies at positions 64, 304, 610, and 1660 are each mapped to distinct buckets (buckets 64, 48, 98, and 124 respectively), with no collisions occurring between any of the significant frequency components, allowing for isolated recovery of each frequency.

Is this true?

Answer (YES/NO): YES